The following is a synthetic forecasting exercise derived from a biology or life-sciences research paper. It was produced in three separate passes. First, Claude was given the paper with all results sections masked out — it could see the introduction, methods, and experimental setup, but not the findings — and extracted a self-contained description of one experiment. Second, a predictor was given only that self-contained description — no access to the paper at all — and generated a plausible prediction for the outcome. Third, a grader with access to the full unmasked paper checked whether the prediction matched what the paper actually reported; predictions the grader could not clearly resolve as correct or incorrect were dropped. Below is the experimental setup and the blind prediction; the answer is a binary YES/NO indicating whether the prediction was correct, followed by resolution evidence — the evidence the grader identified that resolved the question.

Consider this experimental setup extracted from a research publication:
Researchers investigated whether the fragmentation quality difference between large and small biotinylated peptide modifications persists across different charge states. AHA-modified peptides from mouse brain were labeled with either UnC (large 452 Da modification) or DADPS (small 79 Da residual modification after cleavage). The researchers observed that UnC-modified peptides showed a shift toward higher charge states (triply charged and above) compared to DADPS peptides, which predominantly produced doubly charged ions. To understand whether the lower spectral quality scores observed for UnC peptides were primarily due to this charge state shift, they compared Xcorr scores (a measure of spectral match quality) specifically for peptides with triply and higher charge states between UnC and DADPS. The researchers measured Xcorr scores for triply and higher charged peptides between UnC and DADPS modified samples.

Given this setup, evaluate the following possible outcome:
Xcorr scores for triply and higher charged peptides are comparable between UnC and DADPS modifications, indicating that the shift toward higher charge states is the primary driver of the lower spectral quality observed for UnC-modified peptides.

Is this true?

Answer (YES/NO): NO